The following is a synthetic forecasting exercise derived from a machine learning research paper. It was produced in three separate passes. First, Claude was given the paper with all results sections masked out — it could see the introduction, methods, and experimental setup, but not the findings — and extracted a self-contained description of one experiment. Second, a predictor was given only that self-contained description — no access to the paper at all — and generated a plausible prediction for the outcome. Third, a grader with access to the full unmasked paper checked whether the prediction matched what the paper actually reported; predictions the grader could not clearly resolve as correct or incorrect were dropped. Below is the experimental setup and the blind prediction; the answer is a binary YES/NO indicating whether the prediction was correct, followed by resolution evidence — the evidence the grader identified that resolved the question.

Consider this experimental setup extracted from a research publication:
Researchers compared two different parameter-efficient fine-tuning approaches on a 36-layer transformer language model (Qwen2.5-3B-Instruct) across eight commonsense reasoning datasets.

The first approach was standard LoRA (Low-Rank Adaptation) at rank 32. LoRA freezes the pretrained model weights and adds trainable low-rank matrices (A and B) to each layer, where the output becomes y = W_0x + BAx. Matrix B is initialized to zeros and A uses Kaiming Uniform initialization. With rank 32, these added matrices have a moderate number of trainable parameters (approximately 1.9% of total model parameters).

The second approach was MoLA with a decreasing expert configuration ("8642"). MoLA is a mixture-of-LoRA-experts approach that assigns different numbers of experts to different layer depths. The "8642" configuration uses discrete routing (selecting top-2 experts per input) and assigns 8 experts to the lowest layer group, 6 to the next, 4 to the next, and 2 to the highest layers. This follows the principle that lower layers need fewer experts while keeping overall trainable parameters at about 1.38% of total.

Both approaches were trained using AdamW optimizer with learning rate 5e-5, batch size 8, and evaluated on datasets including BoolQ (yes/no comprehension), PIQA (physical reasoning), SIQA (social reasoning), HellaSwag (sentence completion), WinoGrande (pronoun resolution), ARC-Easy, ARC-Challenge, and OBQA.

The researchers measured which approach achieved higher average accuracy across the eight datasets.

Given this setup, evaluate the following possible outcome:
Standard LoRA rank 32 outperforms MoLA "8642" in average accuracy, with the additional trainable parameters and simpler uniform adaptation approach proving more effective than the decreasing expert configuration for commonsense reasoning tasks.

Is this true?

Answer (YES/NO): NO